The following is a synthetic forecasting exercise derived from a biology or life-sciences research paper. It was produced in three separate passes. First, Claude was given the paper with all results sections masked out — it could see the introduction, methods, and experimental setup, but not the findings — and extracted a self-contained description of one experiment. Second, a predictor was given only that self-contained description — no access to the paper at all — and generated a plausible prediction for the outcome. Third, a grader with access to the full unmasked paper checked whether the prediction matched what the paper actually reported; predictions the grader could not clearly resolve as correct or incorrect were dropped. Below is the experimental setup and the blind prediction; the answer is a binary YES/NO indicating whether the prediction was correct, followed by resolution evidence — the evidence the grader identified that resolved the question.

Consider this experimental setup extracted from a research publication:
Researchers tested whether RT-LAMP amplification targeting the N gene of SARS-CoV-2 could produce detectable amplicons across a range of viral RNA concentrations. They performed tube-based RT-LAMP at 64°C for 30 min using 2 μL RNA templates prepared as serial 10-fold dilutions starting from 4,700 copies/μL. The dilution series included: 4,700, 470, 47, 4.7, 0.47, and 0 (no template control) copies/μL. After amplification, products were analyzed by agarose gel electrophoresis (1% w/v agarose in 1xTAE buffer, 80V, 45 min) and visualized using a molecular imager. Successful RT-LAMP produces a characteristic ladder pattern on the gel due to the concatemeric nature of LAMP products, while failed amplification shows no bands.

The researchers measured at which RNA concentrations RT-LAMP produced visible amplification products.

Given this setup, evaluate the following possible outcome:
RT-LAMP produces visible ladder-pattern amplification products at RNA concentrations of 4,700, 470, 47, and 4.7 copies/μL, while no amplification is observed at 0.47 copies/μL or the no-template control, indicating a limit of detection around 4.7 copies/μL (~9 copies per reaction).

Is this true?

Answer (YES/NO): YES